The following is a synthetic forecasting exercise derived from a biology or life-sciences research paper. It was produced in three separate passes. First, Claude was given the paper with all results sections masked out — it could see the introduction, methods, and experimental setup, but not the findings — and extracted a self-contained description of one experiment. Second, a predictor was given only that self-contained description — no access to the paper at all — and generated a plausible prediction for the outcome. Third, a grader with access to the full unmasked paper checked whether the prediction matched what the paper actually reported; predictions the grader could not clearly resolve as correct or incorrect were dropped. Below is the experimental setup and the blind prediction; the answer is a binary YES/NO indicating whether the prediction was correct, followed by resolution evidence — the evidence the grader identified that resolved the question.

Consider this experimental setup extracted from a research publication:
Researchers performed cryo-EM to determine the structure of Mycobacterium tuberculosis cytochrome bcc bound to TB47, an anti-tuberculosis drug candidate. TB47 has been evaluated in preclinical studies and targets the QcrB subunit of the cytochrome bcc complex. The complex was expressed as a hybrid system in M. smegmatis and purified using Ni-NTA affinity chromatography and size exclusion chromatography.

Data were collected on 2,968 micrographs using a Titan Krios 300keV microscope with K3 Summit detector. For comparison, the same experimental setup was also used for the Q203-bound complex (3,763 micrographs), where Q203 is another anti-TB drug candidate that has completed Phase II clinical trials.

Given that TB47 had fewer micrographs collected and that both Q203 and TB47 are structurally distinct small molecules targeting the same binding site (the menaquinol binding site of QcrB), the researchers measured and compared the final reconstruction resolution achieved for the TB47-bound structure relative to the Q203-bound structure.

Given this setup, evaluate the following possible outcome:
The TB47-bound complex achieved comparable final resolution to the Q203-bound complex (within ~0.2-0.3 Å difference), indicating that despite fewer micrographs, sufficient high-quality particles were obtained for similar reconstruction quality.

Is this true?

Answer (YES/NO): YES